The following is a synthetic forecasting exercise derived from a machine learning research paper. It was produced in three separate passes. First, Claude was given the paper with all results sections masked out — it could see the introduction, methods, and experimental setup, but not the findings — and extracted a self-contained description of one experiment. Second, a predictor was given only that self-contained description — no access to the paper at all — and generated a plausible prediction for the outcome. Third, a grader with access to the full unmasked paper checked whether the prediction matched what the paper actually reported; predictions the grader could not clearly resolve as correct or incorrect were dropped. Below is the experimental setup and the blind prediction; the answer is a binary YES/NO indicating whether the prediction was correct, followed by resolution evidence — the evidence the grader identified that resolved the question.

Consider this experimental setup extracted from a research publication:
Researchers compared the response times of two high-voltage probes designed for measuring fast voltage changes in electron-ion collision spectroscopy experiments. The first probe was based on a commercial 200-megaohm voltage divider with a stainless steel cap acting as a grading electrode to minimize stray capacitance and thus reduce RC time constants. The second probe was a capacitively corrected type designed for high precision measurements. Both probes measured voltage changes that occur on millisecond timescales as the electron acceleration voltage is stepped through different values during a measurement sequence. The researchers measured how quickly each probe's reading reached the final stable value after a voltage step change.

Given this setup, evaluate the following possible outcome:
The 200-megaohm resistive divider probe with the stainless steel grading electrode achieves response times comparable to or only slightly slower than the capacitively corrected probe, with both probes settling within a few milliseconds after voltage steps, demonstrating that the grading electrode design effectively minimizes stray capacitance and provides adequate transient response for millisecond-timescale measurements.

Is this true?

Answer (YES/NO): NO